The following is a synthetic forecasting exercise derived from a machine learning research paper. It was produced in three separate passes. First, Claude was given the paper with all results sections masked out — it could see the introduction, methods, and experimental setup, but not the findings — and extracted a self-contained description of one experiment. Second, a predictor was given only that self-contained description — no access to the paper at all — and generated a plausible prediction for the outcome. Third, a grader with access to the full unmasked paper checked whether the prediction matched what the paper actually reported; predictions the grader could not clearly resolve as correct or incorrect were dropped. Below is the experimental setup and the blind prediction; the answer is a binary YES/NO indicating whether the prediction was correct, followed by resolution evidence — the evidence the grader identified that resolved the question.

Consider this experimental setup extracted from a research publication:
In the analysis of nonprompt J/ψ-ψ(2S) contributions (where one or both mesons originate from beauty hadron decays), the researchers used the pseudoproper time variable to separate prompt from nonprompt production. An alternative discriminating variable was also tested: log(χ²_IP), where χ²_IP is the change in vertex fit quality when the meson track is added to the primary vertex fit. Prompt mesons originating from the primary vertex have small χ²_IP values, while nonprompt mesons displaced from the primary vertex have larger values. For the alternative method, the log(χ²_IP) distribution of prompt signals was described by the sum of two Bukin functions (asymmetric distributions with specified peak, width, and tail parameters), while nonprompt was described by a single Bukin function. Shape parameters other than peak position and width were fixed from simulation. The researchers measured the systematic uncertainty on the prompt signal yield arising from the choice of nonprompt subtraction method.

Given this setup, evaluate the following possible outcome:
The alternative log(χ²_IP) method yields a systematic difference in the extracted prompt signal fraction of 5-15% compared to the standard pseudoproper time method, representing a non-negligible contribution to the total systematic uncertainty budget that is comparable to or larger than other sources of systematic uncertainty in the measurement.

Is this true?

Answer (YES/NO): NO